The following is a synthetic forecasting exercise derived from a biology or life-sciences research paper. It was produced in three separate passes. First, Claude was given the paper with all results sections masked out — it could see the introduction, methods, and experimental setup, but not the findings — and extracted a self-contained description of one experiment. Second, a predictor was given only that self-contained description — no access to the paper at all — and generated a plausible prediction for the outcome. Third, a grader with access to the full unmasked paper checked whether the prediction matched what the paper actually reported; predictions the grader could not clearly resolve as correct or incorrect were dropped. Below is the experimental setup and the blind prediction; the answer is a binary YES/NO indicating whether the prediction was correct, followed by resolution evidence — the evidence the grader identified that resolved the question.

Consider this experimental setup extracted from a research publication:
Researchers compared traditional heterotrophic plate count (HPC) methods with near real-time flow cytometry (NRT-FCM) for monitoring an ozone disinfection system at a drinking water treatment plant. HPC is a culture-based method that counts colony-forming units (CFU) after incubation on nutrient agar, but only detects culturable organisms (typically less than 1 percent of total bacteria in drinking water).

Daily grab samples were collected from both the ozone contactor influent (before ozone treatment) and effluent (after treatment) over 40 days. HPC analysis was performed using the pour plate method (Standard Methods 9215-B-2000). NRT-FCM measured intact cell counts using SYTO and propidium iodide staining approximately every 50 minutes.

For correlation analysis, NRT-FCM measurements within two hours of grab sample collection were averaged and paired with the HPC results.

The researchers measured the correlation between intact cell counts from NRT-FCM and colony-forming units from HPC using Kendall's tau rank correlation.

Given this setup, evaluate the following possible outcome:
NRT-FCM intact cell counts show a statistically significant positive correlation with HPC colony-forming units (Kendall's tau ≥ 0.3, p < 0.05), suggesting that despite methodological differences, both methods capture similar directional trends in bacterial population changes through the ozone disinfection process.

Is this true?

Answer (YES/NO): NO